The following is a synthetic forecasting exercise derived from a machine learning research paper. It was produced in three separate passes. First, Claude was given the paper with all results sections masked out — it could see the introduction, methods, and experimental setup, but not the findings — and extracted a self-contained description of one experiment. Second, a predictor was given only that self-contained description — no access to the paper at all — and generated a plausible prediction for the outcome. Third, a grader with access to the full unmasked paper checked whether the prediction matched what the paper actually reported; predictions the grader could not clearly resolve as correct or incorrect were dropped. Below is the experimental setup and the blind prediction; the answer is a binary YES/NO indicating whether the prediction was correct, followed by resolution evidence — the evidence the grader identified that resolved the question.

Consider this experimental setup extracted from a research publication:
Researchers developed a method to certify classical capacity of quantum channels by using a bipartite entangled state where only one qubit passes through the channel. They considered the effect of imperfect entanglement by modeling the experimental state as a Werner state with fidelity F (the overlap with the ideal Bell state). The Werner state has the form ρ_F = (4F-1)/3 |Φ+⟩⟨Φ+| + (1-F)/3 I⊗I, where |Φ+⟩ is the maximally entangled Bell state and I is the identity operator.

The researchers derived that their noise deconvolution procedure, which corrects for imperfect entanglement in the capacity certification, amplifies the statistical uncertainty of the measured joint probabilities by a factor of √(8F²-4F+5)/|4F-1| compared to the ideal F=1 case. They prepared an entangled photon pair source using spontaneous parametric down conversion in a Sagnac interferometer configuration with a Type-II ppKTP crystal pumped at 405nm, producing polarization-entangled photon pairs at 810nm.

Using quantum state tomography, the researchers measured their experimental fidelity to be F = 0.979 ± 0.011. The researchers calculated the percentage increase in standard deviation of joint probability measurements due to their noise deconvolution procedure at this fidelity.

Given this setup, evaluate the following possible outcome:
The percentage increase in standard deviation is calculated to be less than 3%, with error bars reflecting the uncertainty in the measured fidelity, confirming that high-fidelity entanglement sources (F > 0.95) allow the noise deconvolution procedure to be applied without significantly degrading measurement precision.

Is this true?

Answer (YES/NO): NO